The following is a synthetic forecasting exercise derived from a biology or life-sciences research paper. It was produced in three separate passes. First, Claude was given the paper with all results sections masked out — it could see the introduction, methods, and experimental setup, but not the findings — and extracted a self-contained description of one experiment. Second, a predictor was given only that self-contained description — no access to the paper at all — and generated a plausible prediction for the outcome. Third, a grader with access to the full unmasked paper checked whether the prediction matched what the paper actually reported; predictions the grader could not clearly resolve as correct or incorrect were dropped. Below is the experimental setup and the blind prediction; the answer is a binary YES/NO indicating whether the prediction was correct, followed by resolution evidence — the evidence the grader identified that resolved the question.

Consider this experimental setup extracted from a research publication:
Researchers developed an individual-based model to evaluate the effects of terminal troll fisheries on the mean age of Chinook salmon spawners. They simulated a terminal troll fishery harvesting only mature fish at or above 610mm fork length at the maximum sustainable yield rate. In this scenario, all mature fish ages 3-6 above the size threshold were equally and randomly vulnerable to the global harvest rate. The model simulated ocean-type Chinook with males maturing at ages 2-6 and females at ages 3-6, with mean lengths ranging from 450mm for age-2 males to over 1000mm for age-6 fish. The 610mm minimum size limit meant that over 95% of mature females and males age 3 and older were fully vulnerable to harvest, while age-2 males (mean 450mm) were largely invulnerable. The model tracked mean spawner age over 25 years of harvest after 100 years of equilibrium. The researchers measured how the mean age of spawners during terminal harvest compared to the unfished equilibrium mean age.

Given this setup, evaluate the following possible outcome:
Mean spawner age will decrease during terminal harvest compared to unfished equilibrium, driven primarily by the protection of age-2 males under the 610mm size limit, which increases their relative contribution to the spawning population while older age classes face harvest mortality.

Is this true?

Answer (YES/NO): NO